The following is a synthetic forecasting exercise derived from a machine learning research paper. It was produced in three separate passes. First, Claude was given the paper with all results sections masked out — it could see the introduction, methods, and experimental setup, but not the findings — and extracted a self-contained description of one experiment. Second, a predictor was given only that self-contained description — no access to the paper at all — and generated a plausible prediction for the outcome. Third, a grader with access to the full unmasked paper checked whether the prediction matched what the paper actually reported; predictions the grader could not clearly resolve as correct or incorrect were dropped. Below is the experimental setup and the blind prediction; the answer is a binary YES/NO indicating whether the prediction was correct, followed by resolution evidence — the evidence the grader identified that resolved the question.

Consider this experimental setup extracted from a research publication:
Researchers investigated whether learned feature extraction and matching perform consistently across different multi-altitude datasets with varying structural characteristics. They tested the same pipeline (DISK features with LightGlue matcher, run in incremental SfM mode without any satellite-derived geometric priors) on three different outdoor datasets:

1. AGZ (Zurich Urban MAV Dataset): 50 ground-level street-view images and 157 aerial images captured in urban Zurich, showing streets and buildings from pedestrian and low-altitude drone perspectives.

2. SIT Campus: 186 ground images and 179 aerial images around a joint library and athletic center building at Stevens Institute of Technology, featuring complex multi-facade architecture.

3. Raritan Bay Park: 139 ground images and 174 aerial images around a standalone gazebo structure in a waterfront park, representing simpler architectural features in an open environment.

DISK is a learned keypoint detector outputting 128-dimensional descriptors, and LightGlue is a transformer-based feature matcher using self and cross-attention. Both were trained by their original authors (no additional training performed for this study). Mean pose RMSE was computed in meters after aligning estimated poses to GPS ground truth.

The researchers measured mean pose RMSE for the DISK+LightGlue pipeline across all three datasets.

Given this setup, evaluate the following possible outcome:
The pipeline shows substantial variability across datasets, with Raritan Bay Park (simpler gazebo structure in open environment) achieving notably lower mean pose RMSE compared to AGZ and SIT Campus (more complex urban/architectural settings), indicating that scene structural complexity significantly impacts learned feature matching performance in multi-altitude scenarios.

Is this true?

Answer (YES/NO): NO